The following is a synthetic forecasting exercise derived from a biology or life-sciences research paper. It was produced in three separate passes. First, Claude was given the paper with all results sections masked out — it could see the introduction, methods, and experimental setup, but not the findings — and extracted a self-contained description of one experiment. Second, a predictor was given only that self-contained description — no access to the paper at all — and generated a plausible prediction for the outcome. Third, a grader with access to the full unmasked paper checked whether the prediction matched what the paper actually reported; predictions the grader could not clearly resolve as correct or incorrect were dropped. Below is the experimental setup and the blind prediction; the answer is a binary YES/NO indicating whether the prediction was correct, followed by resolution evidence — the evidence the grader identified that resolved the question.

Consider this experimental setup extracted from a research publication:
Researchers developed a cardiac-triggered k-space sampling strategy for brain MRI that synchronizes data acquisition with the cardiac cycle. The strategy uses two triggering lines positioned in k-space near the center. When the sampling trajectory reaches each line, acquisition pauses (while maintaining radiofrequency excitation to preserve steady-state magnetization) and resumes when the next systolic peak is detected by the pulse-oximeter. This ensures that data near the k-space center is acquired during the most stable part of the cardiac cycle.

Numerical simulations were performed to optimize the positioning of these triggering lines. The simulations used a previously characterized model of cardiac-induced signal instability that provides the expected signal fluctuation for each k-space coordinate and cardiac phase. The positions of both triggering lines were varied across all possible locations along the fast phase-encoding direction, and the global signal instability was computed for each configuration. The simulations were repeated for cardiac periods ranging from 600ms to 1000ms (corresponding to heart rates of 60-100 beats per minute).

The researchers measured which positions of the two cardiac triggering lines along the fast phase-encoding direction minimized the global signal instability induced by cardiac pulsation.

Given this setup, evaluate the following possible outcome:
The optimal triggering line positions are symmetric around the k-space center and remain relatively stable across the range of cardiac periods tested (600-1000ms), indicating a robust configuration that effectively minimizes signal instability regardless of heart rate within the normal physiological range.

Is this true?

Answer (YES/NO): NO